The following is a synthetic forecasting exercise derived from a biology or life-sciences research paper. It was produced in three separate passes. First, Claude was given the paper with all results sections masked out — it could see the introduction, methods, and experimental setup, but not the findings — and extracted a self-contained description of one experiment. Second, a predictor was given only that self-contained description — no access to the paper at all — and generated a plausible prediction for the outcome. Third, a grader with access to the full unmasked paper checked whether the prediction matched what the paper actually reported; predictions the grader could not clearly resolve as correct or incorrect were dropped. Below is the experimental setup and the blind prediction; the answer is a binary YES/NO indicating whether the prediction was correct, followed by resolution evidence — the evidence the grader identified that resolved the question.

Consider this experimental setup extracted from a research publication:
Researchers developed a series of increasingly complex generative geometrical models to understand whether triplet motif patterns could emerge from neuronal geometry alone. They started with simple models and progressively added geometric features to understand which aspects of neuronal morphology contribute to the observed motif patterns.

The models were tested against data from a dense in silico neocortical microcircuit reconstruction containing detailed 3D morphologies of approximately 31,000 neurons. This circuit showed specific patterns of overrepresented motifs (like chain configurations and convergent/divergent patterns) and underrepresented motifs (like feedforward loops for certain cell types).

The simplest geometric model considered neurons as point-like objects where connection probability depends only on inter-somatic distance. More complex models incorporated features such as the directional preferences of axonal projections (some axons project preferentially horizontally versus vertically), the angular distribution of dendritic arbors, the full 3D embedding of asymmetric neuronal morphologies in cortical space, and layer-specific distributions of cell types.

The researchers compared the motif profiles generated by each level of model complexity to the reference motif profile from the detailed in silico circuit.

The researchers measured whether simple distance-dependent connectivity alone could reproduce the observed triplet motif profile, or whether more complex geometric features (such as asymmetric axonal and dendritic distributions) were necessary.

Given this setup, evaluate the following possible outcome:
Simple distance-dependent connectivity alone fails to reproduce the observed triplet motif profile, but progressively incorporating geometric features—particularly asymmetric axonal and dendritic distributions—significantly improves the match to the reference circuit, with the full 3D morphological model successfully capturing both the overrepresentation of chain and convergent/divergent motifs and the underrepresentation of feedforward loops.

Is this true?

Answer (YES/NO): NO